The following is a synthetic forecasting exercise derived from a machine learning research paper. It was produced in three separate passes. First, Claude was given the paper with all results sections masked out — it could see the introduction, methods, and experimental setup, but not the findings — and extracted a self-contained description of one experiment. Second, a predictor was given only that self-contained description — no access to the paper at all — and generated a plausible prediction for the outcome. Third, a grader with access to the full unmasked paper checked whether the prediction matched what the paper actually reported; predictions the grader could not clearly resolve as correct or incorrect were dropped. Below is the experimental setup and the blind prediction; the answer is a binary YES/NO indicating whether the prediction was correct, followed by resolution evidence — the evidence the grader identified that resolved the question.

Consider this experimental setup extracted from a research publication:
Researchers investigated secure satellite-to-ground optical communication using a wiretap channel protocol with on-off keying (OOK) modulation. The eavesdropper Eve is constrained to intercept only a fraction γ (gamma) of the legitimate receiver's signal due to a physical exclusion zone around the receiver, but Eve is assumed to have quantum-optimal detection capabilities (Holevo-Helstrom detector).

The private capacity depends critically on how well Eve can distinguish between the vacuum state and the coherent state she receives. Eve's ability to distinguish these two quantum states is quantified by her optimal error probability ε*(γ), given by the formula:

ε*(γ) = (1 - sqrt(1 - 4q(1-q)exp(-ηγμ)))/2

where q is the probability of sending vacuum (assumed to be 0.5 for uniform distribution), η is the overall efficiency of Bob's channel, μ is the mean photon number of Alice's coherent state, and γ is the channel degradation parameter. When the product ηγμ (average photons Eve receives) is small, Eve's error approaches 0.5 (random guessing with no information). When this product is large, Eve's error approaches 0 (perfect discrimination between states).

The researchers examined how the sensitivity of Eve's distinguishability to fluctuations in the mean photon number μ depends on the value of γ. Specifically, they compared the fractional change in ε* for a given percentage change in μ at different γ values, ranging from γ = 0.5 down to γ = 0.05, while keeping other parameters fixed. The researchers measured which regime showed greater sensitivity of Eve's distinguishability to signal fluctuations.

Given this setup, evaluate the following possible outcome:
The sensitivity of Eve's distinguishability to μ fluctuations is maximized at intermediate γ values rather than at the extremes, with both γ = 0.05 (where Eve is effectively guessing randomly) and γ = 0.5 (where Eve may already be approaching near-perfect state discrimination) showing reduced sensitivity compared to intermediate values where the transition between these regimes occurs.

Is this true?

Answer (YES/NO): NO